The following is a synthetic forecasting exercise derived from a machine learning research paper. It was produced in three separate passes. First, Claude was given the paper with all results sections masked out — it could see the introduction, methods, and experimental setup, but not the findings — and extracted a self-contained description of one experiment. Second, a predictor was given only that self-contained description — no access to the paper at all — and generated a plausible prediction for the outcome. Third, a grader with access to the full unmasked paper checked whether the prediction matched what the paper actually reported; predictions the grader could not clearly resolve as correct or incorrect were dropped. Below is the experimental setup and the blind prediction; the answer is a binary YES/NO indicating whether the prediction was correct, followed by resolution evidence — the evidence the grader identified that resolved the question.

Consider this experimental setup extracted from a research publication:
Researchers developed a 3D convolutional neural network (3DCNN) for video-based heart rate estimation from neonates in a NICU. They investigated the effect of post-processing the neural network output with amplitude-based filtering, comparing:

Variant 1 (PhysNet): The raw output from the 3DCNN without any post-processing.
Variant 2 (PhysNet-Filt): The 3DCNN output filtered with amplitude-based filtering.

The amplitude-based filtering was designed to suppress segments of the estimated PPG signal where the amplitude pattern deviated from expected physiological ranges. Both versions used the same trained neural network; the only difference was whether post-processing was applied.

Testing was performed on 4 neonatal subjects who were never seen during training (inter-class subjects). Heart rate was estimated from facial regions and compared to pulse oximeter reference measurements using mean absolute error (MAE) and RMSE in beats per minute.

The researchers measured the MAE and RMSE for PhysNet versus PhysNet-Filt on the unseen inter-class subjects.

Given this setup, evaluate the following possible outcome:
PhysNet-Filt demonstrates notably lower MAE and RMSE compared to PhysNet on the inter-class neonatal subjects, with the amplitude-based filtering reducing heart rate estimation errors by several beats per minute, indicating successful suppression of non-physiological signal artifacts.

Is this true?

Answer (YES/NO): YES